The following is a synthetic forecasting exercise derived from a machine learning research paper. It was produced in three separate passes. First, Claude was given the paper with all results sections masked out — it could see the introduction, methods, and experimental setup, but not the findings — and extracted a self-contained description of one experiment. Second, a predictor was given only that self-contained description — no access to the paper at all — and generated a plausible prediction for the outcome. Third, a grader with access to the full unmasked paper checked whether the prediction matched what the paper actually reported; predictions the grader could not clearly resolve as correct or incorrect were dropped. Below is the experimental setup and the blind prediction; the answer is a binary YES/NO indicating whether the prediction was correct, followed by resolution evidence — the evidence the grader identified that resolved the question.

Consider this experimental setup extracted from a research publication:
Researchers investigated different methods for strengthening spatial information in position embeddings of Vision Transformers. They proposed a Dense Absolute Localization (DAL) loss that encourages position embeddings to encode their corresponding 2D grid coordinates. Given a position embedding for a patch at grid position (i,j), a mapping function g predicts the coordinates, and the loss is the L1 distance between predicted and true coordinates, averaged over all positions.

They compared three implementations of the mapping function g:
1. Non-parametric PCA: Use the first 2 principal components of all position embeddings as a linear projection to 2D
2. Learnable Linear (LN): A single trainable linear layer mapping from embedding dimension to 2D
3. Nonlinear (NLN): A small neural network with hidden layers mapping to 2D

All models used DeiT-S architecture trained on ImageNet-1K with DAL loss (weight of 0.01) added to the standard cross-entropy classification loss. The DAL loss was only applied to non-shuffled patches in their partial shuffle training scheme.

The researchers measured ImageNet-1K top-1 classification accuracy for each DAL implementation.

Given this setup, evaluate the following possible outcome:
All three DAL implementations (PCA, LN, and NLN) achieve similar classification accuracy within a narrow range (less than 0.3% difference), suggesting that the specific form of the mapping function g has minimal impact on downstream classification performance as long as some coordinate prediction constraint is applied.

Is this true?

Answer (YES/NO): NO